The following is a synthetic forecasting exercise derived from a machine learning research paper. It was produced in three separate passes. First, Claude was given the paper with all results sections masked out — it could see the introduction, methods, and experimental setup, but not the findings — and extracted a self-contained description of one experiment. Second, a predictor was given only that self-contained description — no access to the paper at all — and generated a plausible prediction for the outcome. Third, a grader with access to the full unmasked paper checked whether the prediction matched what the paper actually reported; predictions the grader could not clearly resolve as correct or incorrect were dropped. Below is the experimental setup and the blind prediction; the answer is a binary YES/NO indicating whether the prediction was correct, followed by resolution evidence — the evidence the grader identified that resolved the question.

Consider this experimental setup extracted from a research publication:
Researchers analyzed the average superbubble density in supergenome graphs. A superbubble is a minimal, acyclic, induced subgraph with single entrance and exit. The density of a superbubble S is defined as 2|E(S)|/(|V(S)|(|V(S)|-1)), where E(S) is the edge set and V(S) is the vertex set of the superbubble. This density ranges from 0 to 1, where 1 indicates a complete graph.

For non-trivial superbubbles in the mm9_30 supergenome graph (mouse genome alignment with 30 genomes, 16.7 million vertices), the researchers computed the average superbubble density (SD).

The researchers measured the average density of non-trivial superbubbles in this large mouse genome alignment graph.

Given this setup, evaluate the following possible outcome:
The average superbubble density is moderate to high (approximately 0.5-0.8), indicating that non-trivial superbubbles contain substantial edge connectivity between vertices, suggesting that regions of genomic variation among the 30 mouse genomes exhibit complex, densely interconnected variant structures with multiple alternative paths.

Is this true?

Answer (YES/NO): NO